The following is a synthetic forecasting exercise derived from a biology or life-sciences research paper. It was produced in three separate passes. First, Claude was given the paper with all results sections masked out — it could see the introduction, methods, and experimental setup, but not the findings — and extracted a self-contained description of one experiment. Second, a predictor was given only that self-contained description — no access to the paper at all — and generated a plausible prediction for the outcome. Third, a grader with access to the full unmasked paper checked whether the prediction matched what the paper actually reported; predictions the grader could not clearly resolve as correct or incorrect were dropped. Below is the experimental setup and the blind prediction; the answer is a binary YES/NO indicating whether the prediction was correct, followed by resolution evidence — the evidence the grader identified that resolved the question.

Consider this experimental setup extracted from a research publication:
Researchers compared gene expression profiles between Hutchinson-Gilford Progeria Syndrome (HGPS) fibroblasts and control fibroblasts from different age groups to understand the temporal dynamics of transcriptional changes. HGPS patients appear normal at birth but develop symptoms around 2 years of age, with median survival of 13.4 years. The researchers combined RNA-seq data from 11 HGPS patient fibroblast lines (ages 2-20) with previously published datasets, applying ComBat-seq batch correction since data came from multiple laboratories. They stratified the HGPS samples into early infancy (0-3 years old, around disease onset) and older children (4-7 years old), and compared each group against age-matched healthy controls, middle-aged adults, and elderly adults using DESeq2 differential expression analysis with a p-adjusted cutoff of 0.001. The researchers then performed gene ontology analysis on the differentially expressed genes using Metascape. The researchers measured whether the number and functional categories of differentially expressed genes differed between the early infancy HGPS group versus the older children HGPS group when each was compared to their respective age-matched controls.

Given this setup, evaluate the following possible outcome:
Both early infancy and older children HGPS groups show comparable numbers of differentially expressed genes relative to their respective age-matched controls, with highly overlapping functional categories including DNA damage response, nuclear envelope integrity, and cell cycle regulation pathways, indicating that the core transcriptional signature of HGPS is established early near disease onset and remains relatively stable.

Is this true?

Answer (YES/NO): NO